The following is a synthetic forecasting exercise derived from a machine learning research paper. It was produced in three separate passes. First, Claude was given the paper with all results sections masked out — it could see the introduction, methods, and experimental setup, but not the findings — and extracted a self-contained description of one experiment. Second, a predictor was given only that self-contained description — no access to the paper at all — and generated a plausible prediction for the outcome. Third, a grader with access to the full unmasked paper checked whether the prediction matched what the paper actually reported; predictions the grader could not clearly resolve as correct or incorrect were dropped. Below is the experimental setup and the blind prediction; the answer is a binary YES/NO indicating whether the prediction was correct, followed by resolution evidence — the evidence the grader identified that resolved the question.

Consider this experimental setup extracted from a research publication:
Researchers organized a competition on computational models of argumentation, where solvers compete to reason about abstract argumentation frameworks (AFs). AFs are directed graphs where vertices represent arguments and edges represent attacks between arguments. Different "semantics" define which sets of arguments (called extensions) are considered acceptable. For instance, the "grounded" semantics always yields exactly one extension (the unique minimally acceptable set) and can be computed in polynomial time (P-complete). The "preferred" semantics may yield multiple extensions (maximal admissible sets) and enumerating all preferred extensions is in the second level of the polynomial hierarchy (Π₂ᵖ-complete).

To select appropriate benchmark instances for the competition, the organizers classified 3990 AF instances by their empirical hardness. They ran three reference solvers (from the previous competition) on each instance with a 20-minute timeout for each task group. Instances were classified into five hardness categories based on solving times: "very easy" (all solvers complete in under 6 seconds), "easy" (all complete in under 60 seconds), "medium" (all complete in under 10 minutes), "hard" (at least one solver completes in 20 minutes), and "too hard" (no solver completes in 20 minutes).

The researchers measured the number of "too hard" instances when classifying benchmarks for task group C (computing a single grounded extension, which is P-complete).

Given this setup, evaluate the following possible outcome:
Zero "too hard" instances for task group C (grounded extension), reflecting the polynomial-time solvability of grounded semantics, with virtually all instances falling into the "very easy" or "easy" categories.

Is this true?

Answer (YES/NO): YES